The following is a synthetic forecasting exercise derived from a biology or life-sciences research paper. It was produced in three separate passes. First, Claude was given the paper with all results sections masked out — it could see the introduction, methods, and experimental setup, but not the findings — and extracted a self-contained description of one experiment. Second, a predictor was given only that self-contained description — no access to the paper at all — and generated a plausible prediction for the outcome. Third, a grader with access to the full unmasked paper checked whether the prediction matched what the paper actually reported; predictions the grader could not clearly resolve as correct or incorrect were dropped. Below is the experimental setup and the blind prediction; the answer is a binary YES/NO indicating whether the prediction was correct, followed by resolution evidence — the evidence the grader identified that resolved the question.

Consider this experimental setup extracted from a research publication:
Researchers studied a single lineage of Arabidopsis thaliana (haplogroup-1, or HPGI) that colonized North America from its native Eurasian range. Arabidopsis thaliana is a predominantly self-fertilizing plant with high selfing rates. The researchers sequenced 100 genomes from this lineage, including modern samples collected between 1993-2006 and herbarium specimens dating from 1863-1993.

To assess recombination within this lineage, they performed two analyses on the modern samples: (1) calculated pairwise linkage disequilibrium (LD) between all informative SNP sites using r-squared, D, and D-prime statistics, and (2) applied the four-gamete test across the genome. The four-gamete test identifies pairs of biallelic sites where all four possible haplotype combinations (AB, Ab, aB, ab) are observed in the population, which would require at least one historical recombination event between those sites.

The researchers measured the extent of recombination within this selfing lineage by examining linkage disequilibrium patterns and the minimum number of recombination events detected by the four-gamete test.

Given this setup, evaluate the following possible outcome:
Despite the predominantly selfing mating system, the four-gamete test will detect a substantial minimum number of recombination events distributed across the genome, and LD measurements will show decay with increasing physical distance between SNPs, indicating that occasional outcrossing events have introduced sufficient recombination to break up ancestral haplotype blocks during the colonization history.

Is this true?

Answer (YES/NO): NO